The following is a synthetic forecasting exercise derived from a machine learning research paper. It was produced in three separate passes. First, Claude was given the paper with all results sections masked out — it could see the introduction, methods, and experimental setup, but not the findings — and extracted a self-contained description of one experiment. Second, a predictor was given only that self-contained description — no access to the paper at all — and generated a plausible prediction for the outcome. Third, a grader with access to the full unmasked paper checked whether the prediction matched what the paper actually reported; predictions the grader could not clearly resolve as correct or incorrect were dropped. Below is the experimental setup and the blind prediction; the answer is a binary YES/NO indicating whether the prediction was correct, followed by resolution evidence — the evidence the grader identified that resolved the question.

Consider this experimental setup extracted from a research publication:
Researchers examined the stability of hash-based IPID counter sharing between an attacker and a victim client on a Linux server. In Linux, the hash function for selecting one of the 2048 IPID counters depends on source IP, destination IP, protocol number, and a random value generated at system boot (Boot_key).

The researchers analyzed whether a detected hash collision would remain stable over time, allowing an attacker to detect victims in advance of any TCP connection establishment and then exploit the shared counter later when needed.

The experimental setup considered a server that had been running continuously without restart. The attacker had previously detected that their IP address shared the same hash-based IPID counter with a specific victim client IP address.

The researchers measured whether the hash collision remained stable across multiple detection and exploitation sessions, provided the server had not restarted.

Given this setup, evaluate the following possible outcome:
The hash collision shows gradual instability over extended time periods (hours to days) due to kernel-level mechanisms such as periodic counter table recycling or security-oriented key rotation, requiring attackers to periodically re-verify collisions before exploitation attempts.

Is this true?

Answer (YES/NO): NO